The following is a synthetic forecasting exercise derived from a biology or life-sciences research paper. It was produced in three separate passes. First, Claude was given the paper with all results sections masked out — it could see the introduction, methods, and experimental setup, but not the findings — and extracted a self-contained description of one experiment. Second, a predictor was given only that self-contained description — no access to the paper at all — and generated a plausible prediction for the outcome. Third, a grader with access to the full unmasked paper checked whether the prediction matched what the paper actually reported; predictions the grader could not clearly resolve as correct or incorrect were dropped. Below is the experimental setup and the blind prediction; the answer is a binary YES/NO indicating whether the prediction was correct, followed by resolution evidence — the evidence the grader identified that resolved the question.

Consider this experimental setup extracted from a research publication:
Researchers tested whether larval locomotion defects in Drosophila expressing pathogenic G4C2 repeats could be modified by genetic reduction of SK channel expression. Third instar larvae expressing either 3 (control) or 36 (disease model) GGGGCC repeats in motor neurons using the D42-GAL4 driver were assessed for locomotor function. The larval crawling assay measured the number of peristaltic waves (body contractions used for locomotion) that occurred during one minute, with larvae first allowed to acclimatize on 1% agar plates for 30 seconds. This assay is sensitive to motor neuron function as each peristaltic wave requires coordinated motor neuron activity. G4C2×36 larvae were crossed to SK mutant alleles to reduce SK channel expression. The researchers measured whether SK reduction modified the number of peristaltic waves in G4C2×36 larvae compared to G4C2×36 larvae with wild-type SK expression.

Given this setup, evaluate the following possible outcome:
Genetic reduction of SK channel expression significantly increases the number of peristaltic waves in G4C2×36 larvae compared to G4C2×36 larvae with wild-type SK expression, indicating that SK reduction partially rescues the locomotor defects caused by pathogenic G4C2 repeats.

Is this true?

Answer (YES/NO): YES